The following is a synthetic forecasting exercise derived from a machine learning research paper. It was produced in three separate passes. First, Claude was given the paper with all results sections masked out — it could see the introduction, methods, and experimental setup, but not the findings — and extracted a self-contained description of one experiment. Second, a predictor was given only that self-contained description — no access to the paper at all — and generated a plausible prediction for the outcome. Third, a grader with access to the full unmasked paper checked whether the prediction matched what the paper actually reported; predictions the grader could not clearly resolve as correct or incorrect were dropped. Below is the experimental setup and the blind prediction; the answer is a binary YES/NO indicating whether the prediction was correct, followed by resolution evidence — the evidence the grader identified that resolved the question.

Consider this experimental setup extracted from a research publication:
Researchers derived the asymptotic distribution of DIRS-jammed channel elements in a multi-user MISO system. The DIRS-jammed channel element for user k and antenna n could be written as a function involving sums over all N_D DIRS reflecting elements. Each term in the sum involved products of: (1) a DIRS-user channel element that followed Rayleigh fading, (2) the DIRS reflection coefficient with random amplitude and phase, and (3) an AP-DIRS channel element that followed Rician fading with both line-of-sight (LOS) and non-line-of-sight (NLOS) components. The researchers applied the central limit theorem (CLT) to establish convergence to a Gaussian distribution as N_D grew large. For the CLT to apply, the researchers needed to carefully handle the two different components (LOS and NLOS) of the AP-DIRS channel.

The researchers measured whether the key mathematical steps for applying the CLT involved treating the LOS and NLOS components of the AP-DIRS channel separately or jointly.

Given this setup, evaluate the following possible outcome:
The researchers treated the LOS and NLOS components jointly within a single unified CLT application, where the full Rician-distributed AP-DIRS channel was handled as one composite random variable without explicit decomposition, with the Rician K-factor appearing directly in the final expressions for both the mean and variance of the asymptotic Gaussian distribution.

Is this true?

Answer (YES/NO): NO